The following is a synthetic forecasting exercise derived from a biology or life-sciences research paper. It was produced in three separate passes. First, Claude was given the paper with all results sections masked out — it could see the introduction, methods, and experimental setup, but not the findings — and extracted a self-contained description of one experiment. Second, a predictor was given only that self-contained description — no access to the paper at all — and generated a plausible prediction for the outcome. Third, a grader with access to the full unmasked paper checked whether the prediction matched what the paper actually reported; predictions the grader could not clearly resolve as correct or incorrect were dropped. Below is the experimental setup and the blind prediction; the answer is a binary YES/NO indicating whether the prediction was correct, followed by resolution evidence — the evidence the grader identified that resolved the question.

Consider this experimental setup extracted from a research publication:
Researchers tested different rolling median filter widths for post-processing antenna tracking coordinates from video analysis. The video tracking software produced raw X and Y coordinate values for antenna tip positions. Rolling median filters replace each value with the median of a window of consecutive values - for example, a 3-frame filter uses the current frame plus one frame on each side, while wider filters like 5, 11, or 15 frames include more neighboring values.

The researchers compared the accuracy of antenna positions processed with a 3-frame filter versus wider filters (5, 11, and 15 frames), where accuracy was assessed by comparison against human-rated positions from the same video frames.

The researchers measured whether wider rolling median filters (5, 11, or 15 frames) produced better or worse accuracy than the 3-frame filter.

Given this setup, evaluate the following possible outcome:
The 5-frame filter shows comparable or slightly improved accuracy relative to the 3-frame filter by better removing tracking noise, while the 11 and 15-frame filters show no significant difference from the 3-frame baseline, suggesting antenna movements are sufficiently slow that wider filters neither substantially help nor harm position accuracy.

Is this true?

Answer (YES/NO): NO